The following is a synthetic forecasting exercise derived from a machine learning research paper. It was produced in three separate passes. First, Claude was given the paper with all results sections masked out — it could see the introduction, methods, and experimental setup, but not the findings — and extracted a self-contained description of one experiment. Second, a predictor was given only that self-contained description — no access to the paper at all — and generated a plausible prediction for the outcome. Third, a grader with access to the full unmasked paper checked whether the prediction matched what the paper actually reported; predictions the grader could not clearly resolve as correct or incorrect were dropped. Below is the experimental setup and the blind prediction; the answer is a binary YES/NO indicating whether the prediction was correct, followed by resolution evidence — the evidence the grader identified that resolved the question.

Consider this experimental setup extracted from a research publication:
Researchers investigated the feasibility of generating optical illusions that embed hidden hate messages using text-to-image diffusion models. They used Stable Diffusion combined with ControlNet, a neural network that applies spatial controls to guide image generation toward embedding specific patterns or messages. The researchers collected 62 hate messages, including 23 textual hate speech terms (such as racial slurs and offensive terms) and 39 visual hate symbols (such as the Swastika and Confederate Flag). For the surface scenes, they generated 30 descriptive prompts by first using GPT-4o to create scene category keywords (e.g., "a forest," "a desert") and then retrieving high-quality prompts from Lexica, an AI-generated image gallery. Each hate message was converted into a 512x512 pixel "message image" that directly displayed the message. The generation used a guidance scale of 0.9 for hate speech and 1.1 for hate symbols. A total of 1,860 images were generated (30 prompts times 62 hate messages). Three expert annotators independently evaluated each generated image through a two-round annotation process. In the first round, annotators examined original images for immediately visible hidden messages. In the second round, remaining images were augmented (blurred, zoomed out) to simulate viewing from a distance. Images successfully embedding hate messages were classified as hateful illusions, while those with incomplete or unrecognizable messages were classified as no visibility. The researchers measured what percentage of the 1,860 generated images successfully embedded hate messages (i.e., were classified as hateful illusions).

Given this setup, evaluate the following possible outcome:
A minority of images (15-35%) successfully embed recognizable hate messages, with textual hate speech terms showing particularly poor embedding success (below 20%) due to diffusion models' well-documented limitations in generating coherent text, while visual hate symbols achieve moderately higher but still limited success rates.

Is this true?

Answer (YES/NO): NO